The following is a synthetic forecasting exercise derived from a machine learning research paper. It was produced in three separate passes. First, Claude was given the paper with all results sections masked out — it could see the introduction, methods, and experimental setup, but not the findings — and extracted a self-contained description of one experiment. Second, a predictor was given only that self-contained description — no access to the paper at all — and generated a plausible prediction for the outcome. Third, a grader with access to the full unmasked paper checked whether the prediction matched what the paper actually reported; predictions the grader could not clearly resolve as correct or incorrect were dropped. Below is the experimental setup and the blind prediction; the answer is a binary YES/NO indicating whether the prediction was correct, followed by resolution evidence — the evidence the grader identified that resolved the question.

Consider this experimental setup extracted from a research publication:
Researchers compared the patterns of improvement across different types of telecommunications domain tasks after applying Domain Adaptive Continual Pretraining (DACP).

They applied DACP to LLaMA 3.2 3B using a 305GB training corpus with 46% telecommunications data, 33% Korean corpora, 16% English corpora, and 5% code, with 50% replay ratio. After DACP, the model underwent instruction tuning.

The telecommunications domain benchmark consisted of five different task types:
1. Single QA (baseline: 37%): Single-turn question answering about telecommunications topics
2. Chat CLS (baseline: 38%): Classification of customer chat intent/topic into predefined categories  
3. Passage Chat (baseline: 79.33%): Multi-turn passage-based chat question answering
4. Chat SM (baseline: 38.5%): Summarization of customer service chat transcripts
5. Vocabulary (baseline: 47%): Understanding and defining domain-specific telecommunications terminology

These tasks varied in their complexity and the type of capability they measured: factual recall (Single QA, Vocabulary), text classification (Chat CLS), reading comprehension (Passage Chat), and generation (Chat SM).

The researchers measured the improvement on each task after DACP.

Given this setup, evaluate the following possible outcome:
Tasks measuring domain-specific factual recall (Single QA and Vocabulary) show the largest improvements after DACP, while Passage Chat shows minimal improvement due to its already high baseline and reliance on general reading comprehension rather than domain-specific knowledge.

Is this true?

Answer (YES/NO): NO